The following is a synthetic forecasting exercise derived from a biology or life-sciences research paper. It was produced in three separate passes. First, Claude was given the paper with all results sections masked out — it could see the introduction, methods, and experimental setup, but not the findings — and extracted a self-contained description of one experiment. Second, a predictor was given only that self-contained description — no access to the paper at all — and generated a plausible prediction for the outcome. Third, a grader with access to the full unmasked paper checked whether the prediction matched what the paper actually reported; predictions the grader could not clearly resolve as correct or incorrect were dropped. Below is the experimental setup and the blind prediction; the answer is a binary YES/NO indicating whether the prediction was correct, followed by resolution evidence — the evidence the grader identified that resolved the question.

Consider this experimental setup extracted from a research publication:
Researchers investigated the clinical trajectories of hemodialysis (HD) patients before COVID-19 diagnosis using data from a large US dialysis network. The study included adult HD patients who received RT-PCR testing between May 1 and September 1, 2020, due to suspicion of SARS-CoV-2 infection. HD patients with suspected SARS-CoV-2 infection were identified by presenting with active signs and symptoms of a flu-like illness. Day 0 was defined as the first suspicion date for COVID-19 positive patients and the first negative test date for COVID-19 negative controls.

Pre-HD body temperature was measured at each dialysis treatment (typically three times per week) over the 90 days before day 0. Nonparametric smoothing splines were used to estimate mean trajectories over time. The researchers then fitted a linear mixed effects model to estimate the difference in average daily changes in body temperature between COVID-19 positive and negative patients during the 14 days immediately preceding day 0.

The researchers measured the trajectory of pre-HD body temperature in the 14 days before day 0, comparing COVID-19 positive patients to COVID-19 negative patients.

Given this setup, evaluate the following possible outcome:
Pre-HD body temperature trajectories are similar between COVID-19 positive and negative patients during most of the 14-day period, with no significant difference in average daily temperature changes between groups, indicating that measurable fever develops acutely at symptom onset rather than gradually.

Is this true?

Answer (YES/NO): NO